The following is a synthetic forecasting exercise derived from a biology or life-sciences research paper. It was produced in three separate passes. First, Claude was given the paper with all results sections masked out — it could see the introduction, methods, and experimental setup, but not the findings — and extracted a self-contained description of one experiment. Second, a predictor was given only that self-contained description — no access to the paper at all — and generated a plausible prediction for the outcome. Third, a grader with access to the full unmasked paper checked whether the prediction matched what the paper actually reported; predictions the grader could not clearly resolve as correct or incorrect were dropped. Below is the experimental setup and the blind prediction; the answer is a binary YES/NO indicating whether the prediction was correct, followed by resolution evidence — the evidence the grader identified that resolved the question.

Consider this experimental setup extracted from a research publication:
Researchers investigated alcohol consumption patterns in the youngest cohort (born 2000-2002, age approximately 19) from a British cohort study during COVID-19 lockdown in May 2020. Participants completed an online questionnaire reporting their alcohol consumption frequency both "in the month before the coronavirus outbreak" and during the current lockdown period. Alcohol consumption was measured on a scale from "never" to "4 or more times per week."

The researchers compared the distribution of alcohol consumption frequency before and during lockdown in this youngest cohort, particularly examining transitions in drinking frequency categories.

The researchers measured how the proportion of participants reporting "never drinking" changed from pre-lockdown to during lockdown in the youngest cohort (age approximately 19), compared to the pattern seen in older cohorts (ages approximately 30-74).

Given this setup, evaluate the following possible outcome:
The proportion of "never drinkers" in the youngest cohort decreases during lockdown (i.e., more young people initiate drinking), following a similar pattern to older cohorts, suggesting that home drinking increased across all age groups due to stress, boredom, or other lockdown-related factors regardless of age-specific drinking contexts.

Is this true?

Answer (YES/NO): NO